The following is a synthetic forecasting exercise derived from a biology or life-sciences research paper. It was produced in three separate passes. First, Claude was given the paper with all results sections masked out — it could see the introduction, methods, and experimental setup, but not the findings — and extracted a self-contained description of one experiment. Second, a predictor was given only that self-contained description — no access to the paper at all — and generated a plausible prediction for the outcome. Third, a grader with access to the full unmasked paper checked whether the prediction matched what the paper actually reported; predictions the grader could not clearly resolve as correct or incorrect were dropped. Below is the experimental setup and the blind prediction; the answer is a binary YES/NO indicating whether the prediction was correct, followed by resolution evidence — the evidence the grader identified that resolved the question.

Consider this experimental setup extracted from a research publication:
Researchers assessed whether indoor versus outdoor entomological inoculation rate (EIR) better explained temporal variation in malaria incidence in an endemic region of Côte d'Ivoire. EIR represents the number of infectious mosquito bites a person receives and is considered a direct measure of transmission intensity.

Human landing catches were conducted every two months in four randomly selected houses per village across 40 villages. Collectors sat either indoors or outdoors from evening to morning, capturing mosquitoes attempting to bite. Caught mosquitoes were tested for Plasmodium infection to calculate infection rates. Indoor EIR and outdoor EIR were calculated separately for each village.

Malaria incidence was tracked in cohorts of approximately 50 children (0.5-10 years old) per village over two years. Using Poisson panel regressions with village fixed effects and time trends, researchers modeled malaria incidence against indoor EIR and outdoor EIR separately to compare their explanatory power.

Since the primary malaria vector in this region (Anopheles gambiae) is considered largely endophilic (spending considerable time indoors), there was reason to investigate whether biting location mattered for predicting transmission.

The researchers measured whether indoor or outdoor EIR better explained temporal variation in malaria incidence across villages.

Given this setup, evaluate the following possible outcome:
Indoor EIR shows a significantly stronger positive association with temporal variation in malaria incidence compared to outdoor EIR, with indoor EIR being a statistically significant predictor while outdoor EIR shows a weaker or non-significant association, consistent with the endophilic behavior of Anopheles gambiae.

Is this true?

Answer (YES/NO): NO